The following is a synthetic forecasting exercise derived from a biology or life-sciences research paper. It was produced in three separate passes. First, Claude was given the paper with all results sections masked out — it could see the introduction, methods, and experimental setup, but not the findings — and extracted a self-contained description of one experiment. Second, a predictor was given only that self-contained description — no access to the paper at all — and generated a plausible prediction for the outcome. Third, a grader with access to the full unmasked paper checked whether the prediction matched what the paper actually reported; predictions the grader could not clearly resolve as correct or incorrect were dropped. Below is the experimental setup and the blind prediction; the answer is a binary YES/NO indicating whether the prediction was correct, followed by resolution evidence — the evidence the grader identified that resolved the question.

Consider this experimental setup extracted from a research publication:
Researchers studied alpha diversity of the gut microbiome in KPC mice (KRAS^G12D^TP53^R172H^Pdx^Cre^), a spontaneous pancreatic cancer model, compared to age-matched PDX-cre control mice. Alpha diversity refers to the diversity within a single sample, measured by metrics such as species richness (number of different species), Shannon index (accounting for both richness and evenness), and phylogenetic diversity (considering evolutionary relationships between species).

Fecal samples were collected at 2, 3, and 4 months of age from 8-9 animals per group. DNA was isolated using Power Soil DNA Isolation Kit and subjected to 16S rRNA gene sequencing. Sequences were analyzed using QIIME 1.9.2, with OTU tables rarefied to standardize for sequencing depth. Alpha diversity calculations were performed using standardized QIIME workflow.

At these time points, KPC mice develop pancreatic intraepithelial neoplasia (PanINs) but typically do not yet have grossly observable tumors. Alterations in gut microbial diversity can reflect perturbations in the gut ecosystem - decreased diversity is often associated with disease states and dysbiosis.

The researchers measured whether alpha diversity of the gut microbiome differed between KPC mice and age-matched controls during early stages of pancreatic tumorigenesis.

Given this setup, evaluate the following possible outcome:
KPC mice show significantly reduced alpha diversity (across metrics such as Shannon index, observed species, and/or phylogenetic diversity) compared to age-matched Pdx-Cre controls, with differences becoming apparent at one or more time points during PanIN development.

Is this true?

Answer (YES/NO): NO